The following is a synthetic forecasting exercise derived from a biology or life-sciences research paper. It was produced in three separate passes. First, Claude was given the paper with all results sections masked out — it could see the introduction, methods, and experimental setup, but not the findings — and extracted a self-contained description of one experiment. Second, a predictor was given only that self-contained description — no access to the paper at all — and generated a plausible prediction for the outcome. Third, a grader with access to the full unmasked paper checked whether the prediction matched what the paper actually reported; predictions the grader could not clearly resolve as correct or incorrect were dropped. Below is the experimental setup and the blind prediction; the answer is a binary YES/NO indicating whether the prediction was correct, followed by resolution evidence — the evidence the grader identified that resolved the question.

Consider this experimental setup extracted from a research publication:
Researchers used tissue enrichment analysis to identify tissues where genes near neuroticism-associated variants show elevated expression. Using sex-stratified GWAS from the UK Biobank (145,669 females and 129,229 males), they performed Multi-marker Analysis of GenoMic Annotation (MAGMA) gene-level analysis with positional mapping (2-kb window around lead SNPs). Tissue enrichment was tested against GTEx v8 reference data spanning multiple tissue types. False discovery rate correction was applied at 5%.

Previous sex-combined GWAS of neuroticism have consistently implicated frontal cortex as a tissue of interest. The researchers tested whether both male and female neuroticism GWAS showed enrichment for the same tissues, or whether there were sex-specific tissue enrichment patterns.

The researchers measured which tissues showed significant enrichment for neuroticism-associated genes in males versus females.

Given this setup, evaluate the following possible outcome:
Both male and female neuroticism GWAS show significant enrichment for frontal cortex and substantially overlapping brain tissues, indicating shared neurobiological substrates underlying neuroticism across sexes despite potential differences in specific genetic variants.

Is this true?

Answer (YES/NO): YES